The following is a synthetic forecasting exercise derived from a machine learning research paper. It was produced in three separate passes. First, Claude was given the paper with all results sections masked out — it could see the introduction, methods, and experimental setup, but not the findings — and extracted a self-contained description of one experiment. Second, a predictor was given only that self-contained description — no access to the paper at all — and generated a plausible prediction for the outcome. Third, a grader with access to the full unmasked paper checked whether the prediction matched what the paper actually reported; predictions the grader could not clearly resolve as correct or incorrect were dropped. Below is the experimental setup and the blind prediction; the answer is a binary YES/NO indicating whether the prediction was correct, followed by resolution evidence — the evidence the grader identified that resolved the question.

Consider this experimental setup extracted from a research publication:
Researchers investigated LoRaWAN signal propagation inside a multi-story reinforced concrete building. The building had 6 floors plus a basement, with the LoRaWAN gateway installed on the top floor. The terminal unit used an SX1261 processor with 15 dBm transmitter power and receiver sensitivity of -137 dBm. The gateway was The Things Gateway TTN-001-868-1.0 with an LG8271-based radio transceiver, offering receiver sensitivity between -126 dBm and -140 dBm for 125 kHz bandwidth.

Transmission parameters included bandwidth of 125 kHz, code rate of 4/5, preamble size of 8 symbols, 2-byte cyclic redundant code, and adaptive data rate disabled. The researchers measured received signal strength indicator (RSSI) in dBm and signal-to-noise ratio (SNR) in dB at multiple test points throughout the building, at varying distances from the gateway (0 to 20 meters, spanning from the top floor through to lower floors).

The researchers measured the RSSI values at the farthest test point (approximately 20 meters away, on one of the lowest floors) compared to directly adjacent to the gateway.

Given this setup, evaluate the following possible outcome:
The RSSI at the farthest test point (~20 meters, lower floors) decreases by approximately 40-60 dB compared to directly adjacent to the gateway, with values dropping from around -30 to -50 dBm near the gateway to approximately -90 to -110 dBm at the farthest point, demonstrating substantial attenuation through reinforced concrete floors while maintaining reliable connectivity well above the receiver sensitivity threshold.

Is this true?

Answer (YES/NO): NO